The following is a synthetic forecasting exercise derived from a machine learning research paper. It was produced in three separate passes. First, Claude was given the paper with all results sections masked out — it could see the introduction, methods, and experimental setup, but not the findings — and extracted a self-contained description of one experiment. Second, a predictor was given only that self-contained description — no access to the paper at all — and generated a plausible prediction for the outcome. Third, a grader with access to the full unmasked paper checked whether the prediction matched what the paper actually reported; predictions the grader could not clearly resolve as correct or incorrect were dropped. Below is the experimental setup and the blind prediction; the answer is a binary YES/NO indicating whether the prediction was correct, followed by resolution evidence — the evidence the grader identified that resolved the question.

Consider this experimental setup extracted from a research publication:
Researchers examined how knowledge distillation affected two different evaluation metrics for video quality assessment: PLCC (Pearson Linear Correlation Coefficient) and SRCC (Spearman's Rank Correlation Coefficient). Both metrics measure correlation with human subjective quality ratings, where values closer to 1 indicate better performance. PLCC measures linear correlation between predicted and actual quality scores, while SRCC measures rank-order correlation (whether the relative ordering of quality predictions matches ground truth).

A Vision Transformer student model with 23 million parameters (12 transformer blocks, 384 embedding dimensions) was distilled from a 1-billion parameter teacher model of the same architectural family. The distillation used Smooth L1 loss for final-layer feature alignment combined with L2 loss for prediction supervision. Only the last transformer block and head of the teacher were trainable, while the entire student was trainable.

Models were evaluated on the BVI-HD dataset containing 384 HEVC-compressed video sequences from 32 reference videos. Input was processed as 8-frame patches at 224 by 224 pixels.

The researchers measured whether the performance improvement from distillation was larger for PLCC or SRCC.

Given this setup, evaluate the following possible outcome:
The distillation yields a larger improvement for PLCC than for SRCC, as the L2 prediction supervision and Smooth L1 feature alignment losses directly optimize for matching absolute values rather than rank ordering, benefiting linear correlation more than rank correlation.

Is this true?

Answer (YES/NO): NO